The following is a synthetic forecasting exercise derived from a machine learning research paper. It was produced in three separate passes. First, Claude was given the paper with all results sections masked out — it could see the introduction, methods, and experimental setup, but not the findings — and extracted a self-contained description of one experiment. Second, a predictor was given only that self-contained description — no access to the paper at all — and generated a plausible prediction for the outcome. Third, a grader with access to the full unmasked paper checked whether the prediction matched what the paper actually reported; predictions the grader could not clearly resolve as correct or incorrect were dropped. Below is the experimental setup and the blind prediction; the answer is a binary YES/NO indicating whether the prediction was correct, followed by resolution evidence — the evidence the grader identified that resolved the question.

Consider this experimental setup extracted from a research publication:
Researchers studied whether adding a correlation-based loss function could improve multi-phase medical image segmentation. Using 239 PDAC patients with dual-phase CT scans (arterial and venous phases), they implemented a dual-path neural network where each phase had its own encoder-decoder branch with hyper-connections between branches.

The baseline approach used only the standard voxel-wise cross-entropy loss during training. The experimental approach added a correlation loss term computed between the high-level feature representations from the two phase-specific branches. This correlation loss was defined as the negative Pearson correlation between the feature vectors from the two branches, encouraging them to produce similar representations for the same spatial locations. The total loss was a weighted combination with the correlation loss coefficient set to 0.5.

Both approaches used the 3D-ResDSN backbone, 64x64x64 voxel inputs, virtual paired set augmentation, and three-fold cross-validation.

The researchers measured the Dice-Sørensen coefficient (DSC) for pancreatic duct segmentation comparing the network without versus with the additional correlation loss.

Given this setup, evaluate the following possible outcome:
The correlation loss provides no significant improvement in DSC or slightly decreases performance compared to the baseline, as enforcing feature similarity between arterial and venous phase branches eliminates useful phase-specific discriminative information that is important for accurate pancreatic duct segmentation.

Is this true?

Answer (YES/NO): NO